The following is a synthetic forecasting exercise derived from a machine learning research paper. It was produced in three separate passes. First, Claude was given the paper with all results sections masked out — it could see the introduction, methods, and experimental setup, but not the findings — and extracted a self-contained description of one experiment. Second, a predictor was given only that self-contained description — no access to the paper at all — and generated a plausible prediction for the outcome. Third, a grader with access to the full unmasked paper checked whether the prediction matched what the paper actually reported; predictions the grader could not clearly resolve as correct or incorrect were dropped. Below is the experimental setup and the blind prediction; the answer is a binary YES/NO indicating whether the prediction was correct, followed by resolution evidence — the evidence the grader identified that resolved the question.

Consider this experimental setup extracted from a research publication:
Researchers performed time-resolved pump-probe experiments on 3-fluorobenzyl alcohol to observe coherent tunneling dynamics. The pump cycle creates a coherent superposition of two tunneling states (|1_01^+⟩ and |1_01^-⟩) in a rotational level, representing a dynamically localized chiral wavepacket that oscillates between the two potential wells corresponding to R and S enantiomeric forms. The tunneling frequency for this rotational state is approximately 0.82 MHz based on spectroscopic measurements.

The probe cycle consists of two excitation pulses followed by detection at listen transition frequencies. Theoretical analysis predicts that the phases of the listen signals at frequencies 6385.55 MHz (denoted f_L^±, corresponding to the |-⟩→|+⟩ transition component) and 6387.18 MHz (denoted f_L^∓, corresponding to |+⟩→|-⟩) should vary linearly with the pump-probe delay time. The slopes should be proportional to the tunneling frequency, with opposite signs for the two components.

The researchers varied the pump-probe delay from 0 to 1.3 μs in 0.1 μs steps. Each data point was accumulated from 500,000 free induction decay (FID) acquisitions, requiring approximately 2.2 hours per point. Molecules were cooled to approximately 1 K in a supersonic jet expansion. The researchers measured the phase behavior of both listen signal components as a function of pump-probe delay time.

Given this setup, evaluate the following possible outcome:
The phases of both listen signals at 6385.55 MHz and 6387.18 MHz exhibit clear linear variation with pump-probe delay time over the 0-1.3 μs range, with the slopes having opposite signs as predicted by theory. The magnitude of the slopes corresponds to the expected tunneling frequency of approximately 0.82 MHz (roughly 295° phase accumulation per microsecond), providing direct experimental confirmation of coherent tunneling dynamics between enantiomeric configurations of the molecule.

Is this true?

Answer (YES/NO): YES